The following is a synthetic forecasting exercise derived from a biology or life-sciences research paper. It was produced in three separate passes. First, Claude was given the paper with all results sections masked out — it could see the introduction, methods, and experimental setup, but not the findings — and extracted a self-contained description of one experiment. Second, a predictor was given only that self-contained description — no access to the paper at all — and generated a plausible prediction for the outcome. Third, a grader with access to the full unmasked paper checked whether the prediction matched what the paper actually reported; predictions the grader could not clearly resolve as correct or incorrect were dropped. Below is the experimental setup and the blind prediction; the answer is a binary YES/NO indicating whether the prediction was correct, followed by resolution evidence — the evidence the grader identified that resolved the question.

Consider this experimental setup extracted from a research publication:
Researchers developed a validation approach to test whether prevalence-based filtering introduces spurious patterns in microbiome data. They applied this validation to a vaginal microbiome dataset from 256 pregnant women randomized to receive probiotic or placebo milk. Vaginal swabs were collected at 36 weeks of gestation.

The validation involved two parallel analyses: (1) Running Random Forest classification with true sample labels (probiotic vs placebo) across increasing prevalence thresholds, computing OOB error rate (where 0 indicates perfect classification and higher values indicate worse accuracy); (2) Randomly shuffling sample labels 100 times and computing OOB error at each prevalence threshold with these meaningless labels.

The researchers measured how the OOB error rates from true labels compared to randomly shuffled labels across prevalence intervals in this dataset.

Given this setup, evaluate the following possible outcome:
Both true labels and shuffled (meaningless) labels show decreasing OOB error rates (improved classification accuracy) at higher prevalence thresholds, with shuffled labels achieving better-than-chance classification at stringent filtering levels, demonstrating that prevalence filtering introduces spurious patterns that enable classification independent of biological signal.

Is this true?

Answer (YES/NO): NO